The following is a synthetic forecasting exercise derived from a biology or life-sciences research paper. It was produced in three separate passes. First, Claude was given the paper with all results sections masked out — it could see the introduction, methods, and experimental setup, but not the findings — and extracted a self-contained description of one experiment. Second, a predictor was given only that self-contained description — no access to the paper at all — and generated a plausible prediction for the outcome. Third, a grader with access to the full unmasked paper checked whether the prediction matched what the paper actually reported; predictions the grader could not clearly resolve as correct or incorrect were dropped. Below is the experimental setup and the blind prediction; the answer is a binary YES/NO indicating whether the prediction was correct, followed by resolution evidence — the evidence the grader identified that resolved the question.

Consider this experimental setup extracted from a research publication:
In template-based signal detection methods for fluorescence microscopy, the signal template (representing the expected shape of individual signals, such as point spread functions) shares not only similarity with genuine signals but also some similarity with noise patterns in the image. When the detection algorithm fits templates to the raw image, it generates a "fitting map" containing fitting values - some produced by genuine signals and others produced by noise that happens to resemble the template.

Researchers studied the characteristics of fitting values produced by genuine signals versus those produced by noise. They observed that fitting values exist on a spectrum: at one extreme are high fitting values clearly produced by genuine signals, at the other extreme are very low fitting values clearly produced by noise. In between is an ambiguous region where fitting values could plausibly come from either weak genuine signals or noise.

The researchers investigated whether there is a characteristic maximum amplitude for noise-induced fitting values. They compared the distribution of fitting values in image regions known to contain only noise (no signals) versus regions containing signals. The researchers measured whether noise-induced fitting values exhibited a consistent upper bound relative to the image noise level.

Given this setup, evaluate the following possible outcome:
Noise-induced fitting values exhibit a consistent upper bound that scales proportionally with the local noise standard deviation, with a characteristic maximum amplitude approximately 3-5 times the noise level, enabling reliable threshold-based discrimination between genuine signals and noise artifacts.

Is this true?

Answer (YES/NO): NO